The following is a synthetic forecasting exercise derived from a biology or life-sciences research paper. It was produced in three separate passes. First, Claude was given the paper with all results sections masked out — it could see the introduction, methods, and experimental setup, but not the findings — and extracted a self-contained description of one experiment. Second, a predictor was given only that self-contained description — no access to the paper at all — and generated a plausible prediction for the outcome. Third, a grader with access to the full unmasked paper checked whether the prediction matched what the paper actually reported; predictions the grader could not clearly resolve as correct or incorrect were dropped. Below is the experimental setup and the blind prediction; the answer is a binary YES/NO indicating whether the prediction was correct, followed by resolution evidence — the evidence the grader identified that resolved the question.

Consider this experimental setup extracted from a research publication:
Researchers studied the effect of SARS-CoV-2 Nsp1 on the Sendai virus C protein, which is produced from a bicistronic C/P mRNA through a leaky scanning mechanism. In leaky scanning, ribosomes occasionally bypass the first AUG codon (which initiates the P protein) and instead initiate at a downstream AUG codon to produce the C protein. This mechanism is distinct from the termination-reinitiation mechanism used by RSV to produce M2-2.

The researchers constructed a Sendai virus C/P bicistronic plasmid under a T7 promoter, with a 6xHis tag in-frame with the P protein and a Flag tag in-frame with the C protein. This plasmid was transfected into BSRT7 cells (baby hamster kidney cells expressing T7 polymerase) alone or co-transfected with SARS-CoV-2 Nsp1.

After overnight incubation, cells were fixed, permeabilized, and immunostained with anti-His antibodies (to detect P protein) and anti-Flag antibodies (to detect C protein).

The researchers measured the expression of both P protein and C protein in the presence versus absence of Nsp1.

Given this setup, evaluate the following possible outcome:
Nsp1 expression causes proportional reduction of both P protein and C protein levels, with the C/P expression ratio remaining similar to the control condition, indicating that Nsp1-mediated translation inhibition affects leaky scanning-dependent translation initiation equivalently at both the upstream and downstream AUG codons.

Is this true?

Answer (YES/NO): NO